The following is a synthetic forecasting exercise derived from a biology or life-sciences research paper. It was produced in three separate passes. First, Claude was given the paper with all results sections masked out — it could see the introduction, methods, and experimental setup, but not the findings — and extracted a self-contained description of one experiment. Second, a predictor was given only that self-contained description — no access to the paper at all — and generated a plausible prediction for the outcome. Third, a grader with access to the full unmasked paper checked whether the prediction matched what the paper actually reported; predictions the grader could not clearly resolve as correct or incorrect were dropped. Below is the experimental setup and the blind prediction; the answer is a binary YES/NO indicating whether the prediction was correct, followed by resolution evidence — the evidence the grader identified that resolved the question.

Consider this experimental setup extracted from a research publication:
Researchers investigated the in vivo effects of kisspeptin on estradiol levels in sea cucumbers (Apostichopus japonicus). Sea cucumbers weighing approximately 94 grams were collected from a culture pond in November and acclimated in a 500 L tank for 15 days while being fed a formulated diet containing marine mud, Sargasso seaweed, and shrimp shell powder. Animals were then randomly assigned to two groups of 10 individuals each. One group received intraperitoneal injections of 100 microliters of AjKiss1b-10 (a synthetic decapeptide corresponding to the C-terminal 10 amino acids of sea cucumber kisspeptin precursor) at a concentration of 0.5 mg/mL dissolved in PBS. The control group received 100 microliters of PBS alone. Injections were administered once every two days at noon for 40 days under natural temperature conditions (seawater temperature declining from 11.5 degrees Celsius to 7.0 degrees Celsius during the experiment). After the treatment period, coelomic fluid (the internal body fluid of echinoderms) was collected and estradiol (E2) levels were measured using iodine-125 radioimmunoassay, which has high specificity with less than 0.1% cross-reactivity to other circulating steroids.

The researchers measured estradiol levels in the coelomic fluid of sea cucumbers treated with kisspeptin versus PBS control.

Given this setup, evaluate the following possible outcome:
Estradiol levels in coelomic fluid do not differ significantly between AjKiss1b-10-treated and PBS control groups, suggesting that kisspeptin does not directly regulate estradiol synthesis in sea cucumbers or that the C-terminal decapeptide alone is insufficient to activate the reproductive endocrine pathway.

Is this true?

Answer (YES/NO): YES